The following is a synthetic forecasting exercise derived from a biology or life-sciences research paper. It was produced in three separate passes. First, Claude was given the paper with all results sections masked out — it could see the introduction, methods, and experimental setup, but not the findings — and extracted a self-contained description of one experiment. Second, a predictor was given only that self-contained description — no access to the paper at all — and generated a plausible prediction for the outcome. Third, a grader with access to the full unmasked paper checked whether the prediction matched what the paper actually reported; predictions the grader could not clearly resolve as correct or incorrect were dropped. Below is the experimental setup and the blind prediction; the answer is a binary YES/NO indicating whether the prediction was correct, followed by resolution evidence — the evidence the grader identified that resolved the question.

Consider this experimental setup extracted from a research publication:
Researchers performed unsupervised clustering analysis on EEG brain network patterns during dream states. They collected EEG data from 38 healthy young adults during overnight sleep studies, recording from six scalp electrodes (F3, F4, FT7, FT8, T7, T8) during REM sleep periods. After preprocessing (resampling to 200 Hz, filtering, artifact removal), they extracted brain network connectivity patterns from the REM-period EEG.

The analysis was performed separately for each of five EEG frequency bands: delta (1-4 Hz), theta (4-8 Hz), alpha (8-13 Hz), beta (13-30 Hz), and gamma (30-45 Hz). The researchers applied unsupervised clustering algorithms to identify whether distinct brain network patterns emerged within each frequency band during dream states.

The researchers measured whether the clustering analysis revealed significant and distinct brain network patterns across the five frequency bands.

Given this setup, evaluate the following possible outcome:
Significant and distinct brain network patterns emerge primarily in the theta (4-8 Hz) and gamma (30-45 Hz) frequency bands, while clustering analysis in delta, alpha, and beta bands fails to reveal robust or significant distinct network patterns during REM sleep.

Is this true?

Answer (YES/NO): NO